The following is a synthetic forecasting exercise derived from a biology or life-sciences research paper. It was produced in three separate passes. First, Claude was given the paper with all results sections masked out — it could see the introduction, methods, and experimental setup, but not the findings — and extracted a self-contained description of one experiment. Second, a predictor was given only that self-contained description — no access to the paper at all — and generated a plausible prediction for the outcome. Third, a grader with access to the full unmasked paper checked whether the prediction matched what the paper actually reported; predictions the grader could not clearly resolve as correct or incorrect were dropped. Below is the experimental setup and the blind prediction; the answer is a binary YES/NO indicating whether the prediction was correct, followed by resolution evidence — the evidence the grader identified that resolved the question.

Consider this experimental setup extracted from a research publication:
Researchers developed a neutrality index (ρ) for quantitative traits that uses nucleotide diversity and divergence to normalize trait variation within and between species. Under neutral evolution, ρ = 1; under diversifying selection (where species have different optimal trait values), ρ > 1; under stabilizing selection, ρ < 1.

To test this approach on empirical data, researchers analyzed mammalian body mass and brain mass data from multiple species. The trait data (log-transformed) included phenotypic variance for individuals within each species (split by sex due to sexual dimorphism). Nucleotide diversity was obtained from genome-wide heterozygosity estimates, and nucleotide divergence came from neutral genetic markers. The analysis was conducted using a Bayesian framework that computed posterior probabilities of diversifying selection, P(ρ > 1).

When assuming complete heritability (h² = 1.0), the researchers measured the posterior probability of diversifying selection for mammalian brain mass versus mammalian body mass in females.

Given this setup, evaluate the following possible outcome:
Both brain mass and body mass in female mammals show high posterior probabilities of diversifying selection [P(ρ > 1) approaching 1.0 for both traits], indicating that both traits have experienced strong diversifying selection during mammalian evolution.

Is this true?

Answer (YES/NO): NO